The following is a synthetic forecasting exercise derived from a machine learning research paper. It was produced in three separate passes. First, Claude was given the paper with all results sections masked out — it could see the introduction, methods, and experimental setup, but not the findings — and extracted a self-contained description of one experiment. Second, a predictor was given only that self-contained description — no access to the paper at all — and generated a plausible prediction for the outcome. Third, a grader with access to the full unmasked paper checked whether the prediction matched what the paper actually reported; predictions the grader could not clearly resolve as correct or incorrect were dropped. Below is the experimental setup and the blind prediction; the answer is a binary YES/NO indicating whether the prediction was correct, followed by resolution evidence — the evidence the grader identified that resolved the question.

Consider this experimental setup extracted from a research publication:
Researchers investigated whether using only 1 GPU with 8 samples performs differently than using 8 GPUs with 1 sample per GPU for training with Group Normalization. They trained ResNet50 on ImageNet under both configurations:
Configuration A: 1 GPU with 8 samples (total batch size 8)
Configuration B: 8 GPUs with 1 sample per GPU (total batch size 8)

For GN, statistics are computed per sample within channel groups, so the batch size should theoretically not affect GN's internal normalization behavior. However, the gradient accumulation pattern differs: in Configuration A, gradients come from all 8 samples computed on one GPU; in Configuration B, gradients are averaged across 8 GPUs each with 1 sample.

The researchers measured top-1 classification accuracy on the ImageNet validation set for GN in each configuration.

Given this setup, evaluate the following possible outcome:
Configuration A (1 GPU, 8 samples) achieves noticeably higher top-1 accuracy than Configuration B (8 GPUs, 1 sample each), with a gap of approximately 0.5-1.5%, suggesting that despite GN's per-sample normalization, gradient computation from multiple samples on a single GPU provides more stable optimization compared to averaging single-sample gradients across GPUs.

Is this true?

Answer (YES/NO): NO